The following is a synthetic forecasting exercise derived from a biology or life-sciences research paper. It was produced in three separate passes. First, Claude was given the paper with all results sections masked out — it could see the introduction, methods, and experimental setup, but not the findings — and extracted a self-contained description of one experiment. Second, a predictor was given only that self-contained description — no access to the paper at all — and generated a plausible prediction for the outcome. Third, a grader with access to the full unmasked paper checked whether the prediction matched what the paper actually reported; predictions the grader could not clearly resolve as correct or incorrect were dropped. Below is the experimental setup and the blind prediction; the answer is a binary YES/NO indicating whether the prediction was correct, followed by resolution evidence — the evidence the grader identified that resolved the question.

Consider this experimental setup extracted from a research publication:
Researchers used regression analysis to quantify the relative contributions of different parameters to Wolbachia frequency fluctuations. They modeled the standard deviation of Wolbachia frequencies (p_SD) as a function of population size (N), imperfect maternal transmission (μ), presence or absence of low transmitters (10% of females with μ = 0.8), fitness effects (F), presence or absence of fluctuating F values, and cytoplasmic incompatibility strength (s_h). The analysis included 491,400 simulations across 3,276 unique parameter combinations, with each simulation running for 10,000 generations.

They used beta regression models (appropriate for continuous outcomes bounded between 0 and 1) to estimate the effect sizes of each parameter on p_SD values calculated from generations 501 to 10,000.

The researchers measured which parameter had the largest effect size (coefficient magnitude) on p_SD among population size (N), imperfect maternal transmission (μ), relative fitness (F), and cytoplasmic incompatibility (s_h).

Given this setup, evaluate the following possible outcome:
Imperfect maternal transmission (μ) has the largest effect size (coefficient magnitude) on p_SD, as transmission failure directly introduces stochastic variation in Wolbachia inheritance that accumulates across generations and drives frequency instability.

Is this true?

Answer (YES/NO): YES